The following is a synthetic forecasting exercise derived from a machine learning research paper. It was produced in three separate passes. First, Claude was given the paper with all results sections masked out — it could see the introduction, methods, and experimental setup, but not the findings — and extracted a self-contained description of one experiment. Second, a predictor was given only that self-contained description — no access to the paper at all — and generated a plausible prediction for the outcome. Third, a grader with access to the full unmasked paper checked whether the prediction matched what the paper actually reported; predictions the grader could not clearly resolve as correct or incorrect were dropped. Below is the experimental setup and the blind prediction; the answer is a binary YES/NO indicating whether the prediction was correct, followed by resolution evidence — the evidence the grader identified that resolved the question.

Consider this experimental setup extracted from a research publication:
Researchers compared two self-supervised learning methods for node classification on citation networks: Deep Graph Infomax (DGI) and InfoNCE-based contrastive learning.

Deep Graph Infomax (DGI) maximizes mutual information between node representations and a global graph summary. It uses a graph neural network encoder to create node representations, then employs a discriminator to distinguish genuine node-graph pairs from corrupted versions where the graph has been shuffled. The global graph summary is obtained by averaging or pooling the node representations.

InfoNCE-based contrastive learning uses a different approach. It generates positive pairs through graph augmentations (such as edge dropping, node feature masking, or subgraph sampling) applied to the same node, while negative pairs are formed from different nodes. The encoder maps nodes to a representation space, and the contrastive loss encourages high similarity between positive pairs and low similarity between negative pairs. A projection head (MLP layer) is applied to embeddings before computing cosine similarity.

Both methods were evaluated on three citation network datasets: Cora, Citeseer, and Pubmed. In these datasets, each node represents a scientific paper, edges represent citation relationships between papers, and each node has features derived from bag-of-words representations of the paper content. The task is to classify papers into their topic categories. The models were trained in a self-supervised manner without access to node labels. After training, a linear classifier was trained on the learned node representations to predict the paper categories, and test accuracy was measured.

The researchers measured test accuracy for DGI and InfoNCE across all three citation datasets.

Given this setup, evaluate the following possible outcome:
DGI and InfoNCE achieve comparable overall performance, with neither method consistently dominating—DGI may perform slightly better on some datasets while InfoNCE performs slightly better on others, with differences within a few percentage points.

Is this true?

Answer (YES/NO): YES